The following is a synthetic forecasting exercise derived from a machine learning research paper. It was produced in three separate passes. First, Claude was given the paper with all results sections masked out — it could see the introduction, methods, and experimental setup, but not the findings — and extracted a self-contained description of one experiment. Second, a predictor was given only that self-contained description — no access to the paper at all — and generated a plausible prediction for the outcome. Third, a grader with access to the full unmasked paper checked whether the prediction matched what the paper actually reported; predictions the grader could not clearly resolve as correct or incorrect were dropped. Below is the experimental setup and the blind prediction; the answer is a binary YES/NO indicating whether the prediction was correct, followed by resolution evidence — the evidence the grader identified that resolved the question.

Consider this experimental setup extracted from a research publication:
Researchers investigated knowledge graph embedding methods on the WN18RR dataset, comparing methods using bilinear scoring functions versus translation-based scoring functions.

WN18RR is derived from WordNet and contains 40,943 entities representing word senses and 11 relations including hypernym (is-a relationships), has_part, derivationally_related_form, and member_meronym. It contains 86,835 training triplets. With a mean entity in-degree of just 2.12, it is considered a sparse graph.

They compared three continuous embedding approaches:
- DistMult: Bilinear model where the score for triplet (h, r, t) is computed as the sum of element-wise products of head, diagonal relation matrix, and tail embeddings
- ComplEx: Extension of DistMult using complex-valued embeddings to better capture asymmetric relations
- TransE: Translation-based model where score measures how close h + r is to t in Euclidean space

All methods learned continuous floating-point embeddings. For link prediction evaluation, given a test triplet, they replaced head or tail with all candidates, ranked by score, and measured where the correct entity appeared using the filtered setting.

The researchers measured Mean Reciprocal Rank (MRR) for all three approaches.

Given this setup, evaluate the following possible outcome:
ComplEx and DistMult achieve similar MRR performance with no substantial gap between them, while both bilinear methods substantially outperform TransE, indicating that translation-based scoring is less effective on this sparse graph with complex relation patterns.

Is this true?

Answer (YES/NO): YES